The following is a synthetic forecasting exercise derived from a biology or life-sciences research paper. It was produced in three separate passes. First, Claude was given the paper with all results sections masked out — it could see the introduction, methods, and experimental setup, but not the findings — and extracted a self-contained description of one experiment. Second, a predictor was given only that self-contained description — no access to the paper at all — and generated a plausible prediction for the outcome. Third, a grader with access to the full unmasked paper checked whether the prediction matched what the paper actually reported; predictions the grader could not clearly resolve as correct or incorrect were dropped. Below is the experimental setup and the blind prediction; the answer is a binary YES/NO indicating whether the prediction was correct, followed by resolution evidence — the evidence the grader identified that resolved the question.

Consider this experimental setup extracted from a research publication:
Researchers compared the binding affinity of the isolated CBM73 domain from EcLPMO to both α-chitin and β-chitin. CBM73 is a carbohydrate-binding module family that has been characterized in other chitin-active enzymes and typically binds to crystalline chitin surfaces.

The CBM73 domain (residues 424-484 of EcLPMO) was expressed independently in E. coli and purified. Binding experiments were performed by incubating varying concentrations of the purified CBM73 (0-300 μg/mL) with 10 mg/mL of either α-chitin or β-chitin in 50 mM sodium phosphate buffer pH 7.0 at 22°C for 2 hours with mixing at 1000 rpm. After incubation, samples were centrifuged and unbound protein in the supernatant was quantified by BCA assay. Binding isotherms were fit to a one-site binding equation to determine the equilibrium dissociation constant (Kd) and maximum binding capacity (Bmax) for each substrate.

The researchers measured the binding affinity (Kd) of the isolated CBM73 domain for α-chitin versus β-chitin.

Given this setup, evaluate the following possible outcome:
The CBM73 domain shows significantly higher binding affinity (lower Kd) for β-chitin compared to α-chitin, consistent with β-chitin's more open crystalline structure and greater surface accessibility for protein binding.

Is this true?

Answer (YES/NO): NO